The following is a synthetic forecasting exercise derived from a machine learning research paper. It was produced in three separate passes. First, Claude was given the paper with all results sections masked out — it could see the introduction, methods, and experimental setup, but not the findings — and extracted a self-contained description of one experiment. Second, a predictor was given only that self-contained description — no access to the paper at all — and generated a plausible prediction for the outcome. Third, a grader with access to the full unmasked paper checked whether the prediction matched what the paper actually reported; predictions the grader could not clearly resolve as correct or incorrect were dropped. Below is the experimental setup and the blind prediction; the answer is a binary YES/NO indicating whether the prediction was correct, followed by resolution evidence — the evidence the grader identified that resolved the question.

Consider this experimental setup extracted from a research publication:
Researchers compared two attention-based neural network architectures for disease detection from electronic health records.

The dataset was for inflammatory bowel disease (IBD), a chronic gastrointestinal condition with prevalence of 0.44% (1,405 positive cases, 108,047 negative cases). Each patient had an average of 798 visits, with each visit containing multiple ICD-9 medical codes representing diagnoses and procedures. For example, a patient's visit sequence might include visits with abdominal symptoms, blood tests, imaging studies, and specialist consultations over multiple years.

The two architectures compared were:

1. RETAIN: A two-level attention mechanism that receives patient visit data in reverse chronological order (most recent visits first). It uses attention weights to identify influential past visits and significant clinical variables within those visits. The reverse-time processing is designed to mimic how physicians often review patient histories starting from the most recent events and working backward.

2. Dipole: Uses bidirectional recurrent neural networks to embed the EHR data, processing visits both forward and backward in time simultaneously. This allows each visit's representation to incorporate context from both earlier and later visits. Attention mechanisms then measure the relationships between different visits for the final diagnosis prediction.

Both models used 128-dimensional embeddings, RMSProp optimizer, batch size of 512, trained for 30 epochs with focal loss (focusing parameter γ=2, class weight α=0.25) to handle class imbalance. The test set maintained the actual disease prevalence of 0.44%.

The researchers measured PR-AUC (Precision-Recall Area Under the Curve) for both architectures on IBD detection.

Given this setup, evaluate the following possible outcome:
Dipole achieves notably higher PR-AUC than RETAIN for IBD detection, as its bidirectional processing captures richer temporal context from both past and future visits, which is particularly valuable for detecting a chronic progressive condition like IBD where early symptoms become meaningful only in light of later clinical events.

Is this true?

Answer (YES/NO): YES